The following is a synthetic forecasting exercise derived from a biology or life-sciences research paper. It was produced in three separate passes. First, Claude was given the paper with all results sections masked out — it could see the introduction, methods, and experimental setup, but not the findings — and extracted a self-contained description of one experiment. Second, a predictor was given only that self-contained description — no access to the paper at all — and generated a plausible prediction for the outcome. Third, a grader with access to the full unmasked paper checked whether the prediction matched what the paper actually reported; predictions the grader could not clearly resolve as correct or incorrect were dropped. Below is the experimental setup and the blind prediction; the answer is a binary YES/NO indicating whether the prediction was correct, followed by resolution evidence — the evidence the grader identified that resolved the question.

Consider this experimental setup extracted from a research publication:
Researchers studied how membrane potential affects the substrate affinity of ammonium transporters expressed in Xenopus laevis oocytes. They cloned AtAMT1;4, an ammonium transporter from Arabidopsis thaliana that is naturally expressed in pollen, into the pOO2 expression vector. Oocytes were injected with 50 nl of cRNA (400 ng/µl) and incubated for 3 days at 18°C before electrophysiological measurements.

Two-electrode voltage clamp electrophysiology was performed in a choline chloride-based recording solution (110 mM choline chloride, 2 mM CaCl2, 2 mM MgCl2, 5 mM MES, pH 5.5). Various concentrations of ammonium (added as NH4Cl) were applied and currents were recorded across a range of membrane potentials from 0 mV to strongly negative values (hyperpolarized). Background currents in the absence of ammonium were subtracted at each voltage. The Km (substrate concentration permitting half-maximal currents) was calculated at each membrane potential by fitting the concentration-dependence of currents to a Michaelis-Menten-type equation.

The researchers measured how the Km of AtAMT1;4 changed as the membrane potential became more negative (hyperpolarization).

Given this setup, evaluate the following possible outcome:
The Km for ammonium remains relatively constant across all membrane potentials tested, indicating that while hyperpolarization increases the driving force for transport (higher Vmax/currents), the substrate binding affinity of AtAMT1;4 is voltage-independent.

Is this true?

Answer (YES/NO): NO